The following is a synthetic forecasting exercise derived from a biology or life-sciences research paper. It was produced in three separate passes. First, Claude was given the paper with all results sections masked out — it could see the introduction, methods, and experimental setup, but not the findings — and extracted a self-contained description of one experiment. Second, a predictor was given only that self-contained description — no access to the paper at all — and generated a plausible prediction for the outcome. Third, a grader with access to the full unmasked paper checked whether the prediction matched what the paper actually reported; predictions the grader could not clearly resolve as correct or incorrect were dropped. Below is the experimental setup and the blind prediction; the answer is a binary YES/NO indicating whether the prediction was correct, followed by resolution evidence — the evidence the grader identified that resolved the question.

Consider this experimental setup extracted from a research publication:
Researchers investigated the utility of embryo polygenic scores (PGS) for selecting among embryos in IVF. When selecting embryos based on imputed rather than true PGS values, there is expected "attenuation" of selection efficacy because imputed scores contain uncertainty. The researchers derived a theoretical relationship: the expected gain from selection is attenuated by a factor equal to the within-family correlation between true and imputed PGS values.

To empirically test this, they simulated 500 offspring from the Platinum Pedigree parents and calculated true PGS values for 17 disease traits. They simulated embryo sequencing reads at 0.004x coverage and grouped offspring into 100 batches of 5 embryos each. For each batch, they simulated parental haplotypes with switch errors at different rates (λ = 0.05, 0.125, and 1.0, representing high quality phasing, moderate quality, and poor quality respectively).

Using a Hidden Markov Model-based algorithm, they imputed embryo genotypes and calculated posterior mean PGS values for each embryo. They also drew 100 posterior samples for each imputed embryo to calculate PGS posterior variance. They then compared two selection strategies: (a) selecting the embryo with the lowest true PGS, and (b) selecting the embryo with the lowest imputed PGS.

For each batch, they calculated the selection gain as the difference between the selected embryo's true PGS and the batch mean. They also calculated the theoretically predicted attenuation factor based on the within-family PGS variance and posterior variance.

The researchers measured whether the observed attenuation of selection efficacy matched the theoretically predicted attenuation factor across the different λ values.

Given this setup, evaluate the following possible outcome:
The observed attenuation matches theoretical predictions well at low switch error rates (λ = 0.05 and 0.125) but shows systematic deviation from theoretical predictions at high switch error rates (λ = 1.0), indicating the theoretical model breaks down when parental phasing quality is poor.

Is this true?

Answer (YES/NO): NO